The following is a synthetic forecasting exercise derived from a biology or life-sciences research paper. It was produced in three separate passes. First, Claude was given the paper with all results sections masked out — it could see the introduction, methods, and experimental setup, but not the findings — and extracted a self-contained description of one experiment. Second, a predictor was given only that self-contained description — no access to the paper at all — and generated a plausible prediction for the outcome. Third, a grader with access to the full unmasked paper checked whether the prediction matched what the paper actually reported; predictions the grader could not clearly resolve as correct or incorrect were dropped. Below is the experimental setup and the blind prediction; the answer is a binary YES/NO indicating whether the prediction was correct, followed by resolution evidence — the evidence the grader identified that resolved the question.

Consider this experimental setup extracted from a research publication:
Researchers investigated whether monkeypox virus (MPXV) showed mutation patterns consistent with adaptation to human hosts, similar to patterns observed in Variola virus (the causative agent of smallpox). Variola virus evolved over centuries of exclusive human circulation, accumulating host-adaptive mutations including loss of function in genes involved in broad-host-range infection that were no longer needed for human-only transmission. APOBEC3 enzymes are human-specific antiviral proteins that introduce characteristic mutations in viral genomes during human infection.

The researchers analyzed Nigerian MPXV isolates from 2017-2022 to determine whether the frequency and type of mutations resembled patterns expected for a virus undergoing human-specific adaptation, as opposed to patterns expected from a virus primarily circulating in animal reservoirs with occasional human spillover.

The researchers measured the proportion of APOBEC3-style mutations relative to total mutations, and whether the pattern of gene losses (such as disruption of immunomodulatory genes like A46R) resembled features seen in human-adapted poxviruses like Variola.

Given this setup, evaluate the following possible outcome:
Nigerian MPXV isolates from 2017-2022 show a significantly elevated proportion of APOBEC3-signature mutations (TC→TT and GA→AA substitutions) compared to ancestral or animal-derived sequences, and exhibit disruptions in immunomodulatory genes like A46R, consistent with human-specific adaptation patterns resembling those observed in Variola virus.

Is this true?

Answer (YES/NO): YES